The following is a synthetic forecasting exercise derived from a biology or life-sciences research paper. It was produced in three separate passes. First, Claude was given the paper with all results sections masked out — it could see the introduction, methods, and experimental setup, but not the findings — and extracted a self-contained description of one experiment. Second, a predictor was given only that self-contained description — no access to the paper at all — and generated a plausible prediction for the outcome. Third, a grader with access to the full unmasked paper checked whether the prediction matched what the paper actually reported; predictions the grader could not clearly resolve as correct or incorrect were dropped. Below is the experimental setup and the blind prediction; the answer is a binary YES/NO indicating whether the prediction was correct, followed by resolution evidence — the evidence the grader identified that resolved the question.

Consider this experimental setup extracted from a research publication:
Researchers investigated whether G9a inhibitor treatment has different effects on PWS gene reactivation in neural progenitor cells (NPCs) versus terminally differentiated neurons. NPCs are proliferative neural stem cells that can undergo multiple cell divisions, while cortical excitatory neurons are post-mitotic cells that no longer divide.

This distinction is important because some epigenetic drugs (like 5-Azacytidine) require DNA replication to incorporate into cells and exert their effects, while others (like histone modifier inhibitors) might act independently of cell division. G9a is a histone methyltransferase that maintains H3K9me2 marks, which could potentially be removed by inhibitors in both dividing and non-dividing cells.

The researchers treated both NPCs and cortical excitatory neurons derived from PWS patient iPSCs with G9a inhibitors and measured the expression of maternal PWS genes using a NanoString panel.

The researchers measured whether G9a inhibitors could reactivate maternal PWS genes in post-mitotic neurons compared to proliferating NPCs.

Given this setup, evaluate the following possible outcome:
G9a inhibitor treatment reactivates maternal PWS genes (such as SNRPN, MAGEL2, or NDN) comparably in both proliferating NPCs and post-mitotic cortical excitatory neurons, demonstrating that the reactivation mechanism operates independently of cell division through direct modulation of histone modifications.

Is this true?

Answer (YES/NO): NO